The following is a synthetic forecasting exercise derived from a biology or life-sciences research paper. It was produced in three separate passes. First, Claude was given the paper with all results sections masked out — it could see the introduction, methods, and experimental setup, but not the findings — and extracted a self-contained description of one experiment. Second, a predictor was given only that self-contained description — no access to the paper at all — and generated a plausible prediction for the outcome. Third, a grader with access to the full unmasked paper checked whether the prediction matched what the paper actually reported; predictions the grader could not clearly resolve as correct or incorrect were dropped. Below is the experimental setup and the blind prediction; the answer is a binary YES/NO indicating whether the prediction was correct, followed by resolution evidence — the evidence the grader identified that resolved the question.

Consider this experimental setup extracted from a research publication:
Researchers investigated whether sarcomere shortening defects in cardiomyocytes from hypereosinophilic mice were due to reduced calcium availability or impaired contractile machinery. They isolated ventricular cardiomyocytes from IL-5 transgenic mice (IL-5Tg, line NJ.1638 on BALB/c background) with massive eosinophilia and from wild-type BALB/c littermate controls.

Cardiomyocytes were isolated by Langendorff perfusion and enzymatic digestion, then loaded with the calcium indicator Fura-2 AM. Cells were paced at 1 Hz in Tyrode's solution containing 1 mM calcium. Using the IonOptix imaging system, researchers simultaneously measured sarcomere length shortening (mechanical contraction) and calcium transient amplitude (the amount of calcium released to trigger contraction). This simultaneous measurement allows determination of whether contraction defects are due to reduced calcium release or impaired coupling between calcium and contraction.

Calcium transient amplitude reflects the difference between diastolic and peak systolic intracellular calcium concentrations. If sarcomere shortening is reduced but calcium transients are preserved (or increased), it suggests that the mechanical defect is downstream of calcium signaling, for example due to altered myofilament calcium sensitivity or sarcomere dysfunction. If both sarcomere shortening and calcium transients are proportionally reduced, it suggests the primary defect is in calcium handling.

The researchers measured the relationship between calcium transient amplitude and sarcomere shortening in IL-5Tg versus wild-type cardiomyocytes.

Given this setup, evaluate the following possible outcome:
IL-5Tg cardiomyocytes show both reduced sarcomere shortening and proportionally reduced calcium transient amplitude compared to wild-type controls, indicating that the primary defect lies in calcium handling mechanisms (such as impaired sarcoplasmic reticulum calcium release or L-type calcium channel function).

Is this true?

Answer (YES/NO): YES